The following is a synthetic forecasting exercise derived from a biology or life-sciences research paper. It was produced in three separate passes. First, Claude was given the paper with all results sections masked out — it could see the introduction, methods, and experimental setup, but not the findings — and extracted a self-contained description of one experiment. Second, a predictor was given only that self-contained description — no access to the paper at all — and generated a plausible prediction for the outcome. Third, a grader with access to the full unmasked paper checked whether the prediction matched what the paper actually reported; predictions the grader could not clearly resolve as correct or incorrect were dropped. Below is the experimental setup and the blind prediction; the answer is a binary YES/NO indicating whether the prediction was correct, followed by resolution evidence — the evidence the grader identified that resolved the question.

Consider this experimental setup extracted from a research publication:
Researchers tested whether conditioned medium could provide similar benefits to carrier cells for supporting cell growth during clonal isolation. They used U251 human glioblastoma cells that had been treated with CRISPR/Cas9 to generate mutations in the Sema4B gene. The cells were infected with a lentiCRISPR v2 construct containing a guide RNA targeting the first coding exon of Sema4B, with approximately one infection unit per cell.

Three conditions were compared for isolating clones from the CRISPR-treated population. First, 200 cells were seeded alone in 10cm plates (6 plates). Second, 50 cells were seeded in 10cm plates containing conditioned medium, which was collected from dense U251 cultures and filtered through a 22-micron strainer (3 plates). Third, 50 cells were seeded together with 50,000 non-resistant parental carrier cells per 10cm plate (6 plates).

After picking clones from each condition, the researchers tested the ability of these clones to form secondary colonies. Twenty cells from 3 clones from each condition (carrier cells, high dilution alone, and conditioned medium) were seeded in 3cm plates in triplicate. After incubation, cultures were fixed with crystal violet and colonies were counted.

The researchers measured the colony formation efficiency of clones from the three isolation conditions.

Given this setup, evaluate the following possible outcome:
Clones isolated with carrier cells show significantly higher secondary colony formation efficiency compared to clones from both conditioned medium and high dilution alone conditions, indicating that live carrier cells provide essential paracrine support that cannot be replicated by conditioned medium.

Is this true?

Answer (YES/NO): NO